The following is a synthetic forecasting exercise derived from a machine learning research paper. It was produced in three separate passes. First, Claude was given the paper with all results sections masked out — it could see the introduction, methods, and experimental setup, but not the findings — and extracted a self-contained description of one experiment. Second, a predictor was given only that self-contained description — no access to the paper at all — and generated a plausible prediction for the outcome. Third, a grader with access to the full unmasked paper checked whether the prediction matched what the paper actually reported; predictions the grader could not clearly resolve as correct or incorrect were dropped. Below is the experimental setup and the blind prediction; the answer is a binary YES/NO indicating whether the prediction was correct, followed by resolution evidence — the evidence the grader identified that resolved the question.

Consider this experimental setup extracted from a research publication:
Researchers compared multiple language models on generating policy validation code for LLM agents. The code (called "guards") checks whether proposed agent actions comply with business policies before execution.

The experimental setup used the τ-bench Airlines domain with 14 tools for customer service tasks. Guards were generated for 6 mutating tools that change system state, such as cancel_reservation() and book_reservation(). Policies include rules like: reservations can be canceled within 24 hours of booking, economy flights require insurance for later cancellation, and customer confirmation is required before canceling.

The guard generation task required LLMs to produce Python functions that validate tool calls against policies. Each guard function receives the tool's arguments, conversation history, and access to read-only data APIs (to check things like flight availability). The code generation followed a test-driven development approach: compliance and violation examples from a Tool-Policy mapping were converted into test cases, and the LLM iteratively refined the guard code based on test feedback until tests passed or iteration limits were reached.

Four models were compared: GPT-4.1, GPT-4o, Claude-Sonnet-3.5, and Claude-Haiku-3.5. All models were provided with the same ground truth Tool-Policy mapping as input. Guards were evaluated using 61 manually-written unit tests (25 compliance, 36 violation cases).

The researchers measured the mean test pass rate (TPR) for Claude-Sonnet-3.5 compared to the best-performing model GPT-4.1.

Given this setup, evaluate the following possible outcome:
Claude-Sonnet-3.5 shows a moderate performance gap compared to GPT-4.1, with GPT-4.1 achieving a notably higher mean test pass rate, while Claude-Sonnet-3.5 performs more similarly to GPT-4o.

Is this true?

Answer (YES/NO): NO